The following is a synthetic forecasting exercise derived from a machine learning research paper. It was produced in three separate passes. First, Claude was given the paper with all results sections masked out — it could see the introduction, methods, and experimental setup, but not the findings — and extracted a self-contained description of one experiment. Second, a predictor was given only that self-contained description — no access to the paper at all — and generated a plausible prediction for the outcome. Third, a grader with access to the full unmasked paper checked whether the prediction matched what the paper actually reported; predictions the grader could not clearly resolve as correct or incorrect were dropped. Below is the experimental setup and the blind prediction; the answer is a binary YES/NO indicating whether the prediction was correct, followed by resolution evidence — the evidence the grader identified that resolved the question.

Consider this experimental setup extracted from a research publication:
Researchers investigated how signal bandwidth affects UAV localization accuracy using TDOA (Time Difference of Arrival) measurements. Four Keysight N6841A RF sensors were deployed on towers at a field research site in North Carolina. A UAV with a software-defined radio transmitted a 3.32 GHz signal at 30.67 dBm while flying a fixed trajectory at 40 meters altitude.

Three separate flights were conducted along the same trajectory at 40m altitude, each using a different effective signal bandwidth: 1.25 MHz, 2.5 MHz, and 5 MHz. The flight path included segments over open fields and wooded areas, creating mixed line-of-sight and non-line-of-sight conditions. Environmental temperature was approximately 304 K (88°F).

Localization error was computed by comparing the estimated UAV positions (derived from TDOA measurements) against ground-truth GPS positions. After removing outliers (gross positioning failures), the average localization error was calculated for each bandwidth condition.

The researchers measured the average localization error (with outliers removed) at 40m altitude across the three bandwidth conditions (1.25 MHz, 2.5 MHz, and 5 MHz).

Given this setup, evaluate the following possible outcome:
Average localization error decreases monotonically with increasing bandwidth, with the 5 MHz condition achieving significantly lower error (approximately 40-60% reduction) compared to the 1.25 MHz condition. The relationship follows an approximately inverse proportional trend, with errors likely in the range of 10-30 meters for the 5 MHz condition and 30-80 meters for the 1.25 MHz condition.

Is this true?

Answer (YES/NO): NO